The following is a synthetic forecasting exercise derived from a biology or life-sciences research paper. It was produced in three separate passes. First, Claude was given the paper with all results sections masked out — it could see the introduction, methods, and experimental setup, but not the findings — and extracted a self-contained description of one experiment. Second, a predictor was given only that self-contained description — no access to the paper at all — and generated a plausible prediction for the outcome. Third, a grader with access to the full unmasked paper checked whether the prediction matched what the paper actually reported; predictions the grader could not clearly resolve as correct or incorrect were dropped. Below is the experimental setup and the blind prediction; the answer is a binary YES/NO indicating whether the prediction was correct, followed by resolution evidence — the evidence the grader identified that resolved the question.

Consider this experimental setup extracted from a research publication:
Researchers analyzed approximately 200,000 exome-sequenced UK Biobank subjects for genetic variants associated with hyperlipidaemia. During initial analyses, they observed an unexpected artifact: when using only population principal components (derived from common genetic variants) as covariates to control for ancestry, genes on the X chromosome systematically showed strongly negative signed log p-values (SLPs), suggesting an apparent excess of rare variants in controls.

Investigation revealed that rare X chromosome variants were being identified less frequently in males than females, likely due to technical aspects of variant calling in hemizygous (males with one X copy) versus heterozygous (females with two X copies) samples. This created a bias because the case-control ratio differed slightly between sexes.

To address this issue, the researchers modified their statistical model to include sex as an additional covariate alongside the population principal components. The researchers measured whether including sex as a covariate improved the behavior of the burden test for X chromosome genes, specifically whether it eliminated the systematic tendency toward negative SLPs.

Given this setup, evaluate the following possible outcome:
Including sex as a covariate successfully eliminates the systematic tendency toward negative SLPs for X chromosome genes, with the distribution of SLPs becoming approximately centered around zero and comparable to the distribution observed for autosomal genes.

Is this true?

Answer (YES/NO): YES